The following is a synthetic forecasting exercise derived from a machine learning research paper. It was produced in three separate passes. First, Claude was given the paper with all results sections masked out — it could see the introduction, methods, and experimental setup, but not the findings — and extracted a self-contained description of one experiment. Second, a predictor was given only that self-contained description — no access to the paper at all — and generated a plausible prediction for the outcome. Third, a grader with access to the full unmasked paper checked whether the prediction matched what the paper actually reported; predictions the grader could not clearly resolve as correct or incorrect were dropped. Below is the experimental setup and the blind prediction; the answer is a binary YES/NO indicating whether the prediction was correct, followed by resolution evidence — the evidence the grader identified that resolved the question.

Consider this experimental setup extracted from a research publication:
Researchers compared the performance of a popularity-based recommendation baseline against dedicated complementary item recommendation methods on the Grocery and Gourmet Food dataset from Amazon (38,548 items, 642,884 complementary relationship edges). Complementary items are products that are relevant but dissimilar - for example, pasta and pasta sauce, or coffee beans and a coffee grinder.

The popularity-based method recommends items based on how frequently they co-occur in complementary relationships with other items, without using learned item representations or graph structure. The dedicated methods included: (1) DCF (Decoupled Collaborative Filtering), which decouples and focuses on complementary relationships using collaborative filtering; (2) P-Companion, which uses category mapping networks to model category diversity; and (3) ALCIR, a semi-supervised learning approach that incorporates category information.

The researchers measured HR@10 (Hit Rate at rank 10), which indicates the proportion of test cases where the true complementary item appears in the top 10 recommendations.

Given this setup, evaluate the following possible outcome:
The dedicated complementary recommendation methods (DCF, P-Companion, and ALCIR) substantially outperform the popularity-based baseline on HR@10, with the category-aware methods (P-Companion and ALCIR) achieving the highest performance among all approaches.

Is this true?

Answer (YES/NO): NO